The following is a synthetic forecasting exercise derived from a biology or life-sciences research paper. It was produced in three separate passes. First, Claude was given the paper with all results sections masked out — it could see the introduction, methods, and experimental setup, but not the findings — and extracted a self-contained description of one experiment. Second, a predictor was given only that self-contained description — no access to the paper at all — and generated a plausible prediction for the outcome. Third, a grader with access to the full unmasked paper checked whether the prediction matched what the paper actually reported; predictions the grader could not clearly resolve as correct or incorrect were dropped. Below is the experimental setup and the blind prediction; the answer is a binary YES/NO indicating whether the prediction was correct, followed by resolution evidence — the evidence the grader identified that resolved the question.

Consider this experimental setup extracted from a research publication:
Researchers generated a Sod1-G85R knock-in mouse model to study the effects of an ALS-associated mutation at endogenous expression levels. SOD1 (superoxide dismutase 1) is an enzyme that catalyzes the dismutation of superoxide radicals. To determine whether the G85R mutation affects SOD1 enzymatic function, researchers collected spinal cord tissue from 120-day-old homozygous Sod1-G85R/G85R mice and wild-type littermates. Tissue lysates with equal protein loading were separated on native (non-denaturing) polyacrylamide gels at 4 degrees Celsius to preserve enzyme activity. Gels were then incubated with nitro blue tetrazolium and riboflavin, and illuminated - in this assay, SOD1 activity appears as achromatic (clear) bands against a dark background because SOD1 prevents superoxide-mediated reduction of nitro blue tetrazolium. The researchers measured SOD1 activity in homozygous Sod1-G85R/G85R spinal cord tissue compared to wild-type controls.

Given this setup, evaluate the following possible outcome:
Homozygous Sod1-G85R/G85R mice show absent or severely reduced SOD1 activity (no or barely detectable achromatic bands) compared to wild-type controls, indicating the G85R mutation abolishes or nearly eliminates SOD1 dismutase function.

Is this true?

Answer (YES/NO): YES